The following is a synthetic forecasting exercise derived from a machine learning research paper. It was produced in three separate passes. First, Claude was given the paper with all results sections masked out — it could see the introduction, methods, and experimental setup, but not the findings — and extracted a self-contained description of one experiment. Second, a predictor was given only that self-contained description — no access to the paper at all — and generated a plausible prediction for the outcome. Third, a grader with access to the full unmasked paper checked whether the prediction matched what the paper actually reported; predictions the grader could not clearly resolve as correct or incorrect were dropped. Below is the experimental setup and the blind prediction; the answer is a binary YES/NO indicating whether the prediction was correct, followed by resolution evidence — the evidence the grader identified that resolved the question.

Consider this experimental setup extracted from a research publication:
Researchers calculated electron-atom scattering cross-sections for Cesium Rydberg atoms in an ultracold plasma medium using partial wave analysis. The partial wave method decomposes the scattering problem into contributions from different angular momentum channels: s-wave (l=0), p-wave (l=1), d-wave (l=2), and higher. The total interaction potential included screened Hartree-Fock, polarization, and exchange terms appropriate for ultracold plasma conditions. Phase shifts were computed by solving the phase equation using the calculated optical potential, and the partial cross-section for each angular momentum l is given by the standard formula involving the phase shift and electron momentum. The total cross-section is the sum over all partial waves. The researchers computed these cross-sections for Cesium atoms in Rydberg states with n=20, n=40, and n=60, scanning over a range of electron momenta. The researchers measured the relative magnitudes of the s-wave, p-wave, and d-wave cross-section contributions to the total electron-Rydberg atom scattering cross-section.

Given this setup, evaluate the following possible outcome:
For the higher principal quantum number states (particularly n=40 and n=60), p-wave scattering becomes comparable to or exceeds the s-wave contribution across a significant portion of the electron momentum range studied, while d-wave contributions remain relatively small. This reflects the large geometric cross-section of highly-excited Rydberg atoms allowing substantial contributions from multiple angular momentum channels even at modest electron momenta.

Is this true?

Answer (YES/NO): NO